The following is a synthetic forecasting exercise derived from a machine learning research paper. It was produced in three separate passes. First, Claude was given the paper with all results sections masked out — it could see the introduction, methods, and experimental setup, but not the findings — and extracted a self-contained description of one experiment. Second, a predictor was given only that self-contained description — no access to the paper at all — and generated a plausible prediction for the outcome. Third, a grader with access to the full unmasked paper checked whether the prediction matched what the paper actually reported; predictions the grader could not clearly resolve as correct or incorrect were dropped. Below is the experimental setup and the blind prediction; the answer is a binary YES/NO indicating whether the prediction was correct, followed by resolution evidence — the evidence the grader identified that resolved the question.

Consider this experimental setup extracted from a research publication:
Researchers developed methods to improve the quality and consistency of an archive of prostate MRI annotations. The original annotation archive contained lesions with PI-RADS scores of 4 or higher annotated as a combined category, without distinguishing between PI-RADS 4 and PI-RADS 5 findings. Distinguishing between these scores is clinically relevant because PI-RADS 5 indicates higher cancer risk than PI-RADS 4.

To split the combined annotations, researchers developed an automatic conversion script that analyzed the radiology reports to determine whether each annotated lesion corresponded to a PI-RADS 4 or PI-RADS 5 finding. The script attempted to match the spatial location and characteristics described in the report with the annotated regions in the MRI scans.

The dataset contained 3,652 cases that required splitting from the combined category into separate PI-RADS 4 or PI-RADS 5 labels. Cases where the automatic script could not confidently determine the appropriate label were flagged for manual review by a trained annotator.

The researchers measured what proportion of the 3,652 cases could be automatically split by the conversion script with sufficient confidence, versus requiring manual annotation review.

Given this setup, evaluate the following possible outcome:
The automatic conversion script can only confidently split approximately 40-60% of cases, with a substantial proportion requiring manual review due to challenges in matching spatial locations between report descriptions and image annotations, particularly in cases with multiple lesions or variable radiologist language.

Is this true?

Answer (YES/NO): NO